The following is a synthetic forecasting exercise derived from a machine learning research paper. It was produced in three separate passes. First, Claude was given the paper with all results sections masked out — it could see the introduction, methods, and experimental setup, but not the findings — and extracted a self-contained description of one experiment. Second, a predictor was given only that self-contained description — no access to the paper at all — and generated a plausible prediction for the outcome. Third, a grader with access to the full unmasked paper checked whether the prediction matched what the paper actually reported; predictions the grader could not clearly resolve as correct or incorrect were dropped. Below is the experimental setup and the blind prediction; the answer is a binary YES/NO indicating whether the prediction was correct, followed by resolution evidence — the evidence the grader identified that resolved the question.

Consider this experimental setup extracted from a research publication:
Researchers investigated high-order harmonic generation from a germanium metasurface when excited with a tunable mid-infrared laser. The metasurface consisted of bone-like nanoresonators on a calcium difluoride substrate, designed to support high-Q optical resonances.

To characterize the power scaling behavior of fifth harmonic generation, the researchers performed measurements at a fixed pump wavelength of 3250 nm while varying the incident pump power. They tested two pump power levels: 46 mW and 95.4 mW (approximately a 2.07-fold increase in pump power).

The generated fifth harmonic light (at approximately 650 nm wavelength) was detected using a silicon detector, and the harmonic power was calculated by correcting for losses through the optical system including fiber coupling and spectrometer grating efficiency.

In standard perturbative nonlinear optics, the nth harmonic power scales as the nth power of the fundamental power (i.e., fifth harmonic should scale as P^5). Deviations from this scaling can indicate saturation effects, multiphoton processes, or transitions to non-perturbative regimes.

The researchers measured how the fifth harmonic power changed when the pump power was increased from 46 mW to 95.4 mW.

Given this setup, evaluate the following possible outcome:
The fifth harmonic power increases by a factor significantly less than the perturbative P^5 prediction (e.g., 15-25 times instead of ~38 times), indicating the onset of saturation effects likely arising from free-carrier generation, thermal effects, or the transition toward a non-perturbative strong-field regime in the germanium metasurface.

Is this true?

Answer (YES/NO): NO